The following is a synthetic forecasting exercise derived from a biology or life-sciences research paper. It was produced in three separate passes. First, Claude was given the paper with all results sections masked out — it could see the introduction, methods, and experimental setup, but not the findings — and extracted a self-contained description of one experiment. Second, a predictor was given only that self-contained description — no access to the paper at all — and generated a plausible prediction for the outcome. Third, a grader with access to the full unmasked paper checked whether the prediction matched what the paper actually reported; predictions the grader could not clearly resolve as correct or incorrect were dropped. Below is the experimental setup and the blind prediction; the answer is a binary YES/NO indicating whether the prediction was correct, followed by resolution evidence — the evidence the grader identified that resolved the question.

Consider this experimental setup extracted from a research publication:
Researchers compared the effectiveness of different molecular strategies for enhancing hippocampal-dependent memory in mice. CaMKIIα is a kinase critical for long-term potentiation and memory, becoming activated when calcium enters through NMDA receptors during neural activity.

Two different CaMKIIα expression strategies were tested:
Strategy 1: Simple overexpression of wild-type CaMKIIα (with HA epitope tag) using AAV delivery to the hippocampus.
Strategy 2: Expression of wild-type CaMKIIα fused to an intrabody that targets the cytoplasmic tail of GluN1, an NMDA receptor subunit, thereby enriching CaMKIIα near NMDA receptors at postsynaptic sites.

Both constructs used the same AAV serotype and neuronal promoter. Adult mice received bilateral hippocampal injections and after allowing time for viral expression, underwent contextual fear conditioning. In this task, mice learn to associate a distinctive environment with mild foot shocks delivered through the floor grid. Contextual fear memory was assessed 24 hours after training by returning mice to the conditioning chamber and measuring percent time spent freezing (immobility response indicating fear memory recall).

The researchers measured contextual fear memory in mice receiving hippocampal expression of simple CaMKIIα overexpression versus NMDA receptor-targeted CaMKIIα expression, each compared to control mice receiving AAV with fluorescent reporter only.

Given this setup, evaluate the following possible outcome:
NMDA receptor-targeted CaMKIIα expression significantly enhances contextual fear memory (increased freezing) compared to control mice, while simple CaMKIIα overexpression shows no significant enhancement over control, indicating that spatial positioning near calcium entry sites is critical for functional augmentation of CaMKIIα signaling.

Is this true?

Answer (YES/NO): YES